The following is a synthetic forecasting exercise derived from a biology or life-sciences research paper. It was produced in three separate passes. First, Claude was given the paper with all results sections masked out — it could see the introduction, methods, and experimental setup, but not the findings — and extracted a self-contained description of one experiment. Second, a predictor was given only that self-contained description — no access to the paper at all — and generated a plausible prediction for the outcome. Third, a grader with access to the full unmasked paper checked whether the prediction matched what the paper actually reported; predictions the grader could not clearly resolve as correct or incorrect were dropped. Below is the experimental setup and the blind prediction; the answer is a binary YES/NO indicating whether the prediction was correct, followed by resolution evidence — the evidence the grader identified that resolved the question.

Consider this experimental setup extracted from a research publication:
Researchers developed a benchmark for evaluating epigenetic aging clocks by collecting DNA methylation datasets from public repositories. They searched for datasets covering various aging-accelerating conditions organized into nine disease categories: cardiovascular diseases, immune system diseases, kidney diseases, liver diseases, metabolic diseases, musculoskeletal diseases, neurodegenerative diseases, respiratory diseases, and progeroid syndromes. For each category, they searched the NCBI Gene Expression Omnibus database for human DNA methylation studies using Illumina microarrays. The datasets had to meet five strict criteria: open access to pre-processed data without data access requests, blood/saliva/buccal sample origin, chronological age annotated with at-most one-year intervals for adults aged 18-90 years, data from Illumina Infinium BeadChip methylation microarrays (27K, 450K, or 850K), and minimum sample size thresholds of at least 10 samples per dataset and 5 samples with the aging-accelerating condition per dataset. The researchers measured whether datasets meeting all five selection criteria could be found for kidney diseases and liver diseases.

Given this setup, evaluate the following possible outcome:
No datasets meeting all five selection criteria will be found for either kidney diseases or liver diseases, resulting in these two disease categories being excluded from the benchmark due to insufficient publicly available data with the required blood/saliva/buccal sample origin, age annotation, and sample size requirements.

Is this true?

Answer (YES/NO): YES